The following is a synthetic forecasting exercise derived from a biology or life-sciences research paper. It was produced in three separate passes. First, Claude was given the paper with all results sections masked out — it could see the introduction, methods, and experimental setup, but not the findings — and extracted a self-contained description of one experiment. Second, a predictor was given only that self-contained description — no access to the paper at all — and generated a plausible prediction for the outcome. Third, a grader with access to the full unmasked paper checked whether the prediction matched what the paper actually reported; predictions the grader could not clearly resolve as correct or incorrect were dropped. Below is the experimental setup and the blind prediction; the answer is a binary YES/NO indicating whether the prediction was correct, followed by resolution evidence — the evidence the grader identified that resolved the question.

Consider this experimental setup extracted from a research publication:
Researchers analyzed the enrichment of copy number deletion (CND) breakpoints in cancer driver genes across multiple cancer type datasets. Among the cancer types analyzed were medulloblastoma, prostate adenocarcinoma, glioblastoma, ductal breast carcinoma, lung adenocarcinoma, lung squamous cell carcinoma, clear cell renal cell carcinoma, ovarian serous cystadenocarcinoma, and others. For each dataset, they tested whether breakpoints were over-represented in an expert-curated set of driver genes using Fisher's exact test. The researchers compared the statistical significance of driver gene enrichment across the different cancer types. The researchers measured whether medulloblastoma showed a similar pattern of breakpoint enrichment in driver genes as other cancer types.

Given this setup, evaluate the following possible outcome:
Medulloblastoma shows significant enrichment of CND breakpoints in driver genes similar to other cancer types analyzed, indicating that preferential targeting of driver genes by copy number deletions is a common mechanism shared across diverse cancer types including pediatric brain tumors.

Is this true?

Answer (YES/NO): NO